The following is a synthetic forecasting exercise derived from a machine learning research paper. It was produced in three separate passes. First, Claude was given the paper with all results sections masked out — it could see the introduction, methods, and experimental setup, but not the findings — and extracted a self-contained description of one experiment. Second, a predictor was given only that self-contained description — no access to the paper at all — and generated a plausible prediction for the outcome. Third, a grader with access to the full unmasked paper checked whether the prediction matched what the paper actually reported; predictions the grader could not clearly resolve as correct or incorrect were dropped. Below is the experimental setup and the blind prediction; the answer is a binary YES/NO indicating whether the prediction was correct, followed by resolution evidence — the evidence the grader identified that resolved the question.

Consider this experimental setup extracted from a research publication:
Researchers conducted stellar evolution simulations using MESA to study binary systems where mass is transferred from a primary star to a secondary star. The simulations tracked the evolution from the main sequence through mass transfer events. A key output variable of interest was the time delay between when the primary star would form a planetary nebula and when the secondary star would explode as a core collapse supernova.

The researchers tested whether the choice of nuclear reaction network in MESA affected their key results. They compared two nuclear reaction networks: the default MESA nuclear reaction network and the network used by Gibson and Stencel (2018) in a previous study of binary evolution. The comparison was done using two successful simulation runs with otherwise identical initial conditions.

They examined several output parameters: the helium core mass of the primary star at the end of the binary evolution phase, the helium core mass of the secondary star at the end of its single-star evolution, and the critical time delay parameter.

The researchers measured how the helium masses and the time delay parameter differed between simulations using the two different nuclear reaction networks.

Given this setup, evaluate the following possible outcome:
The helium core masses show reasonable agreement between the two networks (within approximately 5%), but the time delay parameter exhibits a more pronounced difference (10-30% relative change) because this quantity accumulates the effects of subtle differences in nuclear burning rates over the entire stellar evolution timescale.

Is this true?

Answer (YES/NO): NO